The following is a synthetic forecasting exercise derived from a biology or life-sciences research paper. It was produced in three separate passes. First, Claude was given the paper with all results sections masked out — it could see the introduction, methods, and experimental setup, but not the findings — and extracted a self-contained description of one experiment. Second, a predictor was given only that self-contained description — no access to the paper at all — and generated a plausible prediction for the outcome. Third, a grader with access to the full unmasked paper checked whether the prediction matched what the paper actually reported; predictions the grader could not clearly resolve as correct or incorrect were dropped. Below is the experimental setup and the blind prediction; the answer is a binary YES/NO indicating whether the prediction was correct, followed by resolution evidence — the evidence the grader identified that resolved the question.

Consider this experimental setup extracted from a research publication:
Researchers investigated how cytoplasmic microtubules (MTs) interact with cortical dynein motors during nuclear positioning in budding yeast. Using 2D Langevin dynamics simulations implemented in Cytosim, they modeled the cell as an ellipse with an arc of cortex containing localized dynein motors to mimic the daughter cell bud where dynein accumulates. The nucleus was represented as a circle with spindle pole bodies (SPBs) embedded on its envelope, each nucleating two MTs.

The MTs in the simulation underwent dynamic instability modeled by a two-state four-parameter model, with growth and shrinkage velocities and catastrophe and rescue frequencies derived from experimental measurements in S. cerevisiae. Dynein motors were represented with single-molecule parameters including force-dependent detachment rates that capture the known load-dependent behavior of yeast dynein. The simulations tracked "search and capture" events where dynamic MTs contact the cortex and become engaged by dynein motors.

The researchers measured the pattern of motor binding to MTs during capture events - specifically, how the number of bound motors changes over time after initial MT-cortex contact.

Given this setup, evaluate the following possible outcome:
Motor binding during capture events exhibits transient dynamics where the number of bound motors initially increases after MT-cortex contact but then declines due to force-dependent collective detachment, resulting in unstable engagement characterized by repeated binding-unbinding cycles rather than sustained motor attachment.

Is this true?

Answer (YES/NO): NO